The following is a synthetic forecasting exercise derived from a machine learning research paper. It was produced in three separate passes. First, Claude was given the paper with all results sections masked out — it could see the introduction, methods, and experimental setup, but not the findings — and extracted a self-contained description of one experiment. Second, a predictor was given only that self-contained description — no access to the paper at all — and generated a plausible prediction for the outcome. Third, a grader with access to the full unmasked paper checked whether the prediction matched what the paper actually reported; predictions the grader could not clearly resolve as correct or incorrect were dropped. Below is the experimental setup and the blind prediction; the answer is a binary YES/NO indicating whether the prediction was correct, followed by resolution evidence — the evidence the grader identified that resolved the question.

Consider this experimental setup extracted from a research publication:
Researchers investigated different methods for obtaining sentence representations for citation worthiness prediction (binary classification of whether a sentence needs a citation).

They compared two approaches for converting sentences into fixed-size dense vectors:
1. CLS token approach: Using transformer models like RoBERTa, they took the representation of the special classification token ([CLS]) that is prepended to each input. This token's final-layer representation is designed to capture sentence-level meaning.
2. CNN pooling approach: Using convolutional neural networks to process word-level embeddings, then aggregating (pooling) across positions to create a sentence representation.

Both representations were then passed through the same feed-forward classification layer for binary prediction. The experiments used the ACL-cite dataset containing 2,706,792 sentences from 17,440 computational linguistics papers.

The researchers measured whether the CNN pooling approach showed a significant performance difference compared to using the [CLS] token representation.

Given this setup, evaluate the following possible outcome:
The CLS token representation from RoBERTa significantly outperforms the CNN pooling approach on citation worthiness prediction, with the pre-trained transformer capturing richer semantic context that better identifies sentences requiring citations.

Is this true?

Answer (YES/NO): NO